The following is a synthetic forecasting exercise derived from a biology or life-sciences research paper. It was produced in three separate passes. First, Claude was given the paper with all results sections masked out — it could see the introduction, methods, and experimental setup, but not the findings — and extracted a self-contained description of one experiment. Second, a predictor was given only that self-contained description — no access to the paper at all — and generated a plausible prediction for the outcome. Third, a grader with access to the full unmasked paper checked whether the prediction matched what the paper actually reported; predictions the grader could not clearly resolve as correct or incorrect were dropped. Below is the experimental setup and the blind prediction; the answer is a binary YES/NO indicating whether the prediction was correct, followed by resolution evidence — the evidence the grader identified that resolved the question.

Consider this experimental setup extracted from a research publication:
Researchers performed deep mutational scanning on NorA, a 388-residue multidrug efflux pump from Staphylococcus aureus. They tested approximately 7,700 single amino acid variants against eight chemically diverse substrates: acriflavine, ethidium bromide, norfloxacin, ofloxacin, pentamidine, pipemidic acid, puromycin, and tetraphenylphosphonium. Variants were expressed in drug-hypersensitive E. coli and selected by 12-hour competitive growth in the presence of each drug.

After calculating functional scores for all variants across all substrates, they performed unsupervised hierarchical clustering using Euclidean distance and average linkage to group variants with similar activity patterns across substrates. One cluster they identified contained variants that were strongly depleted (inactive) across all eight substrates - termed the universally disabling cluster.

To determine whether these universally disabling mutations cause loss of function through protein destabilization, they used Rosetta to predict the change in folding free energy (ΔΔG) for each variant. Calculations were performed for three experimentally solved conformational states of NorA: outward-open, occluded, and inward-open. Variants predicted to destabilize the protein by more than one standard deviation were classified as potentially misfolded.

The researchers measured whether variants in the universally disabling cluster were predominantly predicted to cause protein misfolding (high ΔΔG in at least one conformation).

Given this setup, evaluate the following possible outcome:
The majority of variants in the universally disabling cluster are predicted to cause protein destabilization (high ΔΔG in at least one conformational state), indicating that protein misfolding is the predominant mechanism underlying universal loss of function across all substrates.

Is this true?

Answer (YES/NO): NO